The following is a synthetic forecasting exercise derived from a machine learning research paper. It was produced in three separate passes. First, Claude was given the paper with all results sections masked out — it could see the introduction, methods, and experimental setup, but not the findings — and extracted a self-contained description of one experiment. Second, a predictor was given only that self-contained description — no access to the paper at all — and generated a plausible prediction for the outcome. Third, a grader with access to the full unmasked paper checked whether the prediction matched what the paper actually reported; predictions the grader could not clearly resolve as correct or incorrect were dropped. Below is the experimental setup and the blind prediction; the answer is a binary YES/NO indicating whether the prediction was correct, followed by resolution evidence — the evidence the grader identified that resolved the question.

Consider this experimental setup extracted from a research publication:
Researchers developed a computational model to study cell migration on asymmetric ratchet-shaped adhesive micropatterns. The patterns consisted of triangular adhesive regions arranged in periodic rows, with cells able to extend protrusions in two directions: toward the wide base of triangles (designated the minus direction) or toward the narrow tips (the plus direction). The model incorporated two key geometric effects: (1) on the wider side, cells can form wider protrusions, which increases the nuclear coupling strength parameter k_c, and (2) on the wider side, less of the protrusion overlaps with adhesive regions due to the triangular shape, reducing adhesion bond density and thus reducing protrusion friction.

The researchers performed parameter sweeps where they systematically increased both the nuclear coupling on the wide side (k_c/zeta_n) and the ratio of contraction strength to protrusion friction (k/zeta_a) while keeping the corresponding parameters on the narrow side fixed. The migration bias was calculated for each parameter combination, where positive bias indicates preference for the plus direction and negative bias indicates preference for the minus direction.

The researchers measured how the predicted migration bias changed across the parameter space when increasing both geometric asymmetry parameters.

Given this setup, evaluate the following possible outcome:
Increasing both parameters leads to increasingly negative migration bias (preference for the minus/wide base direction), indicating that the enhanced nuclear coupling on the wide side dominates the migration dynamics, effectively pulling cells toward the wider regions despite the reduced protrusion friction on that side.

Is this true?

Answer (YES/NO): NO